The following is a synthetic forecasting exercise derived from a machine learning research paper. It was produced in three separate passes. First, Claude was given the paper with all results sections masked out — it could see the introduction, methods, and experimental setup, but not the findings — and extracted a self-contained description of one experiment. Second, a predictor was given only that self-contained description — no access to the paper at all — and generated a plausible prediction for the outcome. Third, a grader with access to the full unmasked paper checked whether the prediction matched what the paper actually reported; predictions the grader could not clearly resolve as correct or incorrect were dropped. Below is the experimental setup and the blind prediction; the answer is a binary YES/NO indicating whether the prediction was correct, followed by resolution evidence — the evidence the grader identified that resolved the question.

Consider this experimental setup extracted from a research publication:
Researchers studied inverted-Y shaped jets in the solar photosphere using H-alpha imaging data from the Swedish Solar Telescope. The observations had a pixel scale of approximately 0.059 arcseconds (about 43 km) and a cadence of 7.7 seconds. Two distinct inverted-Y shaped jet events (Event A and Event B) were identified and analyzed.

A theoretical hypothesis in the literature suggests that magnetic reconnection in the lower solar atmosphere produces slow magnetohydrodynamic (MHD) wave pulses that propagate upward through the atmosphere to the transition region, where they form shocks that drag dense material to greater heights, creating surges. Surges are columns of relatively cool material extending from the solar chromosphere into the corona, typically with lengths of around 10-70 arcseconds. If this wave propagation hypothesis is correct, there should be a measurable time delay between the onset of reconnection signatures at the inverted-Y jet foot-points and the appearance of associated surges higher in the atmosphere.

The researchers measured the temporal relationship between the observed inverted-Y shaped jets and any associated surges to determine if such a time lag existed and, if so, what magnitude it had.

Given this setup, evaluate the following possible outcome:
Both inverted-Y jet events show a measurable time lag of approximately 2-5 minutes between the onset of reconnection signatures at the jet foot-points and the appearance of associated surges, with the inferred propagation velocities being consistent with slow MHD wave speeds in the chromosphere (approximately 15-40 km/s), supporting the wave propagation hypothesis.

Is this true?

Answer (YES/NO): NO